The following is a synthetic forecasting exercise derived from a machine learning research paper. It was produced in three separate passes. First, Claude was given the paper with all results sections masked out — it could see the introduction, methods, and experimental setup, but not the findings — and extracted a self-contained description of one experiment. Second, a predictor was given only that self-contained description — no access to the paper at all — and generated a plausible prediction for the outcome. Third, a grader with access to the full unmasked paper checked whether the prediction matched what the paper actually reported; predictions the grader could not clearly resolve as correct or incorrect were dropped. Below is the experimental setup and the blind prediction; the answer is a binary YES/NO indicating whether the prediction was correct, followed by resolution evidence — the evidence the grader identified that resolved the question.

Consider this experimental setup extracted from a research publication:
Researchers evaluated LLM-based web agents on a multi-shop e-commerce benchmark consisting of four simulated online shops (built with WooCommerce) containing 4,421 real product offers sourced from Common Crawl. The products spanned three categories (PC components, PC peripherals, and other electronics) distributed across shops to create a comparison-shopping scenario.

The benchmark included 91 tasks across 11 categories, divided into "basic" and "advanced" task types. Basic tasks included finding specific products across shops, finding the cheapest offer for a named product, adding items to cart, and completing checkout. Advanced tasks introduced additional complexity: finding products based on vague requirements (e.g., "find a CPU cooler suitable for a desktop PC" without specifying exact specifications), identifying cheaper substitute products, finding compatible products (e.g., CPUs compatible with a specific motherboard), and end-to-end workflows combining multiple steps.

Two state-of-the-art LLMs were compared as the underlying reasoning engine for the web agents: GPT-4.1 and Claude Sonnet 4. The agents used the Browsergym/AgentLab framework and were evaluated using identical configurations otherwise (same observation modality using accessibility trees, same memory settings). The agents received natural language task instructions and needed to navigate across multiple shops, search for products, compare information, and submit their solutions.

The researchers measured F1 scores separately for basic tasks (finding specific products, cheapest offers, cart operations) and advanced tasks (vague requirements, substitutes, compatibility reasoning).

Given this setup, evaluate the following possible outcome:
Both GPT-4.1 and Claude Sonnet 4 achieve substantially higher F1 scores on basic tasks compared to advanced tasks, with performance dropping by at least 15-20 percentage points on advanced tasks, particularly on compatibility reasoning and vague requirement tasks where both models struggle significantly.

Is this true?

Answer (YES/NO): YES